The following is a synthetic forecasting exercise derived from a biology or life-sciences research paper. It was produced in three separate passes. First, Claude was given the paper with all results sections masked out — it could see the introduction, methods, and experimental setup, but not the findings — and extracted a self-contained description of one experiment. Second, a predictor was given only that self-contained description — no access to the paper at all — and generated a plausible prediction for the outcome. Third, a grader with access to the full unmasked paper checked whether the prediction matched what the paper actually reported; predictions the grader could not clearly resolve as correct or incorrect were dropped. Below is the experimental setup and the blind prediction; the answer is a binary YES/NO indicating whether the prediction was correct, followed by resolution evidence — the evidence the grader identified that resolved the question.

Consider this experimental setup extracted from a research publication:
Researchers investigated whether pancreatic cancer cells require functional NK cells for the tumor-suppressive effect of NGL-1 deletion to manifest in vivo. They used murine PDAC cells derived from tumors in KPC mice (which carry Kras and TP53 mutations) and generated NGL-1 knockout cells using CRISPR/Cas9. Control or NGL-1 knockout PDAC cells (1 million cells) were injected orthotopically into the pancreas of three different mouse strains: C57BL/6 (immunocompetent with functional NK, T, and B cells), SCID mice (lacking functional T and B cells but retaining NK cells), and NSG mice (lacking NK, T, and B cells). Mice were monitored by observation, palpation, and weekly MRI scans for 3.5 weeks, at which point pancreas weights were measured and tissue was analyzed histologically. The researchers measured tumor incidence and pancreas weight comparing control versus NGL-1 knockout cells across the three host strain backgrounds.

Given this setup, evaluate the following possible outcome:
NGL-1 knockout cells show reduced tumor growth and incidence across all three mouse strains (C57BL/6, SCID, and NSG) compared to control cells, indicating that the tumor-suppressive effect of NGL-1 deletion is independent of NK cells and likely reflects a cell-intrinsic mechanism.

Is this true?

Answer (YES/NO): YES